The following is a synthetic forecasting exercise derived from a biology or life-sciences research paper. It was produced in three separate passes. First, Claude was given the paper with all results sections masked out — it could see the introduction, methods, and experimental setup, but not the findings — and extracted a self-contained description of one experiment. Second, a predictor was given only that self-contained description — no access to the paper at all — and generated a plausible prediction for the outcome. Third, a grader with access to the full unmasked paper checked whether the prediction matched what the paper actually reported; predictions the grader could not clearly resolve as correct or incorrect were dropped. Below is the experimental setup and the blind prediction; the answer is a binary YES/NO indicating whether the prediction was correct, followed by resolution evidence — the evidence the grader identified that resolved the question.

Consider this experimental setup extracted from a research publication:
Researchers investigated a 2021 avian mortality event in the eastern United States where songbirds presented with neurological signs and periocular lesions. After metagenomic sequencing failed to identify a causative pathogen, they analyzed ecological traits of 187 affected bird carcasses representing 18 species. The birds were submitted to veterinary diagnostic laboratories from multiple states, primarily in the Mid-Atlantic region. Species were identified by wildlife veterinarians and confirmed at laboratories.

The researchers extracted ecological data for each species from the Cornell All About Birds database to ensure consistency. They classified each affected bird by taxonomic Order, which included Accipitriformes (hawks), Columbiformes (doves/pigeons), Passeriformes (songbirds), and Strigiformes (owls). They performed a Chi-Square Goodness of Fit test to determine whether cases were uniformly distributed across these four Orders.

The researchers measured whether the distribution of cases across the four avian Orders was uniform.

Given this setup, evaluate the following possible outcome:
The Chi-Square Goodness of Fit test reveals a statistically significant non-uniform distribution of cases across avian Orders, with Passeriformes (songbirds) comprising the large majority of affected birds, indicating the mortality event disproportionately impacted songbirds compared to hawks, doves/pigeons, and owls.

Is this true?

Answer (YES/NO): YES